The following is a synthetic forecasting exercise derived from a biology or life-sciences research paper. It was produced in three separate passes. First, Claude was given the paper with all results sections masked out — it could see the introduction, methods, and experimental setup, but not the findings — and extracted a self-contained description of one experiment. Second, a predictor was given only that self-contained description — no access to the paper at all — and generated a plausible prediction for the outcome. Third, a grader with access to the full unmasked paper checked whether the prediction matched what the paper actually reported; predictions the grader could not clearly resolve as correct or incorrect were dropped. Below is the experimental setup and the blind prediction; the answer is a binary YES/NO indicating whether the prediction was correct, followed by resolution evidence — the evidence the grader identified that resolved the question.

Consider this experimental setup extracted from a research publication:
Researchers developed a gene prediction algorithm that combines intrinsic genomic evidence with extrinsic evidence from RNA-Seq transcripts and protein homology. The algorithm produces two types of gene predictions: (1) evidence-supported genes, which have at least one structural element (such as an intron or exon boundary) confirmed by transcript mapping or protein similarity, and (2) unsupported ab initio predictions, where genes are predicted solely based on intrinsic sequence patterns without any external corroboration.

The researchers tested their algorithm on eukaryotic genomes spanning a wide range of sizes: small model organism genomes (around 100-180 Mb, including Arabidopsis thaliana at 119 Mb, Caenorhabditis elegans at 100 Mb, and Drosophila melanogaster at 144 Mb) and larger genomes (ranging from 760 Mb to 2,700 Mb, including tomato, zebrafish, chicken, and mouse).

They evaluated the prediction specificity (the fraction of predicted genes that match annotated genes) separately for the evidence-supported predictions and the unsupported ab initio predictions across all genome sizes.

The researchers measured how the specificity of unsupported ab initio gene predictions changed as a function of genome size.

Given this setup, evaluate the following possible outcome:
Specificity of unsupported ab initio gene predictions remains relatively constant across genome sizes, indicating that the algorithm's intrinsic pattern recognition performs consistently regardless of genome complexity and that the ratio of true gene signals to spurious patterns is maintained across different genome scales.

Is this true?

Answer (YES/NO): NO